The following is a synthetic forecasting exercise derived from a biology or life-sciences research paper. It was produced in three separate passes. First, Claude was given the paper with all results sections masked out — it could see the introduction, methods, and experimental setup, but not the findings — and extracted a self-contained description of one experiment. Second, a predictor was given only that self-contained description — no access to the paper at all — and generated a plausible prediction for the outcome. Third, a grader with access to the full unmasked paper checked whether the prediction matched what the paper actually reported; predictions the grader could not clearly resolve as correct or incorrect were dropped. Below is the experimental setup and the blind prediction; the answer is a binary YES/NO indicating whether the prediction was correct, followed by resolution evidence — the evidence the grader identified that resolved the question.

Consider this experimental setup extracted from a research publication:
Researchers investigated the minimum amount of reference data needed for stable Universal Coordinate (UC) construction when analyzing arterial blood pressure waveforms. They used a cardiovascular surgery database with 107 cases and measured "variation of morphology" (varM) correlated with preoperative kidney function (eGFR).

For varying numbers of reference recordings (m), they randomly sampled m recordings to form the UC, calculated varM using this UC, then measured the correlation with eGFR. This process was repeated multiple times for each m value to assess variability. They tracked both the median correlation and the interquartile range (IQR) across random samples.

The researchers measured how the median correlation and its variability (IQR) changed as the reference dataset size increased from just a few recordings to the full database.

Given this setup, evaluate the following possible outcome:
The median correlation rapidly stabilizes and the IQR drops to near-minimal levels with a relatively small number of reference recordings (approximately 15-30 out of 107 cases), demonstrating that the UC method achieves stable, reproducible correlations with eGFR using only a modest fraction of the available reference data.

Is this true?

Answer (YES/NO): YES